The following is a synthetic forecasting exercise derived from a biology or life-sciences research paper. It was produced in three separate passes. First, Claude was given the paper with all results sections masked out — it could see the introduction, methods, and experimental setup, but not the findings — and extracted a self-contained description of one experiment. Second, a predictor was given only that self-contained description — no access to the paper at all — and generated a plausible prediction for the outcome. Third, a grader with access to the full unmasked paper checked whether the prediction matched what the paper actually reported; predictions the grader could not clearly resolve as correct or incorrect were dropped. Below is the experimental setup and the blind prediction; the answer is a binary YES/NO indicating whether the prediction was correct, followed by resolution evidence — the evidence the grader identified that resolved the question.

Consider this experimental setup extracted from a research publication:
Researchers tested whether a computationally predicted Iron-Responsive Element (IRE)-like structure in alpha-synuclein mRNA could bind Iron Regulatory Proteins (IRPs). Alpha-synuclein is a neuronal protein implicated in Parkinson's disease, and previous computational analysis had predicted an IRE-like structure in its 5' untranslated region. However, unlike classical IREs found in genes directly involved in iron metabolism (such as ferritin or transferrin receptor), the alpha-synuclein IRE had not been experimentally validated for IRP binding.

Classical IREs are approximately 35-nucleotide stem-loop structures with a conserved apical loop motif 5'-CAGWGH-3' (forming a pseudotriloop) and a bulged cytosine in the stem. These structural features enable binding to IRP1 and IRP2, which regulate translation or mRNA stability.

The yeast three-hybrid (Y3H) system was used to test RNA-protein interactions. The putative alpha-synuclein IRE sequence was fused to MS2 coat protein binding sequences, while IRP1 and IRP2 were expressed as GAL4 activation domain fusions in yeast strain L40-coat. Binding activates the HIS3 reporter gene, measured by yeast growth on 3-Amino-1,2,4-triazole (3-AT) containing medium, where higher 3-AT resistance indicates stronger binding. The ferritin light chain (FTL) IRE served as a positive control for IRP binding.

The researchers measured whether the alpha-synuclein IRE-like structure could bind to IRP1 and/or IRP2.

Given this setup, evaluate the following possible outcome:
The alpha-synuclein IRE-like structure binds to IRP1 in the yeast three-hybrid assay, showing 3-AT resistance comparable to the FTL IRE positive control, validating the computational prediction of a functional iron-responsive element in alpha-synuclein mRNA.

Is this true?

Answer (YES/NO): NO